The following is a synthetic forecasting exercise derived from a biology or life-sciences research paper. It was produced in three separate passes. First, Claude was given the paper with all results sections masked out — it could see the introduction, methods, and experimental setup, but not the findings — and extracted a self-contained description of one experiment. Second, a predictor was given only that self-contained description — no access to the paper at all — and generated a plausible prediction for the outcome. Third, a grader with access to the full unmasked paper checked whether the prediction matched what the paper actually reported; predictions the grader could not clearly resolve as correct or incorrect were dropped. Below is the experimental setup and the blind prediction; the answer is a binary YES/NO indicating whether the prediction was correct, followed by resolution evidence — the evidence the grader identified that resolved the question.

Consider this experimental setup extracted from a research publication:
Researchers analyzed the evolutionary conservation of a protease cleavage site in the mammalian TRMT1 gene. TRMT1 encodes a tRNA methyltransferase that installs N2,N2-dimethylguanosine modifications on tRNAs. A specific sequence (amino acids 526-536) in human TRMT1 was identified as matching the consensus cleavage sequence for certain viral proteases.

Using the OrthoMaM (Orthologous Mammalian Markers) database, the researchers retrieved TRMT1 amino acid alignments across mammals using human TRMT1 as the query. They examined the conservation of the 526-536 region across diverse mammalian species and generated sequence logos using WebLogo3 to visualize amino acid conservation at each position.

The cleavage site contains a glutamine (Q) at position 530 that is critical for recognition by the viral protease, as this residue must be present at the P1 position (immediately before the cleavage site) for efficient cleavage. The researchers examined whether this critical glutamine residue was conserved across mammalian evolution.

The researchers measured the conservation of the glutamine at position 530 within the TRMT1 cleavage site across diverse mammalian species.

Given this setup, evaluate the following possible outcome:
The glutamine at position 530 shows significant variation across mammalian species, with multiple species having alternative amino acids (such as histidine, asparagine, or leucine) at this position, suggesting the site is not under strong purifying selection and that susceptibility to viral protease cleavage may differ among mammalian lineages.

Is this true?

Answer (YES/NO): NO